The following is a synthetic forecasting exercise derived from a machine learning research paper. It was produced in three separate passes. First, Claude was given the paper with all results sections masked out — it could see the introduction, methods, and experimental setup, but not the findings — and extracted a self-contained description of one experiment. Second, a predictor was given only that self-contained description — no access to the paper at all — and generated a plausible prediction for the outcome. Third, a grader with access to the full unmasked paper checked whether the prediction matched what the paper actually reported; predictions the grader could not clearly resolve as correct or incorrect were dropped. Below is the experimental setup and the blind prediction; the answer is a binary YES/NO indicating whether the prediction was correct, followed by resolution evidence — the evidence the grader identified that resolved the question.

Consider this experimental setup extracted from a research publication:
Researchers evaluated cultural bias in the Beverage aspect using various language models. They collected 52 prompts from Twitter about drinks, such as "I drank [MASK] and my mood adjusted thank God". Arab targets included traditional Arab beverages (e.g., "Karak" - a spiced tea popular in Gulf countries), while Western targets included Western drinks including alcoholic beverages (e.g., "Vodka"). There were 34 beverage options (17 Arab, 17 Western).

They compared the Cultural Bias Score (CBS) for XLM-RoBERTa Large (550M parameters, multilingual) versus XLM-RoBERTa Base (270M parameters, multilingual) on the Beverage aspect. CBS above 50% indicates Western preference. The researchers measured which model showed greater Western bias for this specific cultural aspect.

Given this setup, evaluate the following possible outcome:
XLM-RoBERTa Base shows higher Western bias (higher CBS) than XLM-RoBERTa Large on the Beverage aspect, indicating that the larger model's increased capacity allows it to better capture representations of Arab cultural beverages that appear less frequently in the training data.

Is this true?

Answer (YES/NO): YES